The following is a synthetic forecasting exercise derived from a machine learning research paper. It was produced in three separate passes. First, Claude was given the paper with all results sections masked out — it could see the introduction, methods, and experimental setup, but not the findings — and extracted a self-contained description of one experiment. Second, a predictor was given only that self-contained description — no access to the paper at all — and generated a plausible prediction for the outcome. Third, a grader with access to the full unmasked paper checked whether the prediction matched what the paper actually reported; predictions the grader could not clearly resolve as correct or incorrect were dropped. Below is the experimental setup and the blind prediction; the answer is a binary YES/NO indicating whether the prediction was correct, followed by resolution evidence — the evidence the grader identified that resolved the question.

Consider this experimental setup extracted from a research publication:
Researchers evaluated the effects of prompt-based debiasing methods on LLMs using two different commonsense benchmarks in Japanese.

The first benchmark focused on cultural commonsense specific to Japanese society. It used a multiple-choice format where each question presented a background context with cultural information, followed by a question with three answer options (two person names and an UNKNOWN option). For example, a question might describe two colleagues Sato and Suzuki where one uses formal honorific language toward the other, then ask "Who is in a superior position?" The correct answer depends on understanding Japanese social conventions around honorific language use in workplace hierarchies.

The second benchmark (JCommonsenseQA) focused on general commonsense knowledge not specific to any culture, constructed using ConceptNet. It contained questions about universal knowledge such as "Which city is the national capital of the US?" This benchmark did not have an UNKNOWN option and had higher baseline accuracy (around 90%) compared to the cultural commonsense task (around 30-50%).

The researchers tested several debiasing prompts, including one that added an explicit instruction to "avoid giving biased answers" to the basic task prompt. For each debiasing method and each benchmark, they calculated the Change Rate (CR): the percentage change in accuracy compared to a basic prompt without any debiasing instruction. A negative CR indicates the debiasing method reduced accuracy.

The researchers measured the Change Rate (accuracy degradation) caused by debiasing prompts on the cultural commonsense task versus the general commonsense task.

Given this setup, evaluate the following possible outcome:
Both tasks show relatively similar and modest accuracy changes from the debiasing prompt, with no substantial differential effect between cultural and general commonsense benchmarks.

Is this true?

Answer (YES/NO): NO